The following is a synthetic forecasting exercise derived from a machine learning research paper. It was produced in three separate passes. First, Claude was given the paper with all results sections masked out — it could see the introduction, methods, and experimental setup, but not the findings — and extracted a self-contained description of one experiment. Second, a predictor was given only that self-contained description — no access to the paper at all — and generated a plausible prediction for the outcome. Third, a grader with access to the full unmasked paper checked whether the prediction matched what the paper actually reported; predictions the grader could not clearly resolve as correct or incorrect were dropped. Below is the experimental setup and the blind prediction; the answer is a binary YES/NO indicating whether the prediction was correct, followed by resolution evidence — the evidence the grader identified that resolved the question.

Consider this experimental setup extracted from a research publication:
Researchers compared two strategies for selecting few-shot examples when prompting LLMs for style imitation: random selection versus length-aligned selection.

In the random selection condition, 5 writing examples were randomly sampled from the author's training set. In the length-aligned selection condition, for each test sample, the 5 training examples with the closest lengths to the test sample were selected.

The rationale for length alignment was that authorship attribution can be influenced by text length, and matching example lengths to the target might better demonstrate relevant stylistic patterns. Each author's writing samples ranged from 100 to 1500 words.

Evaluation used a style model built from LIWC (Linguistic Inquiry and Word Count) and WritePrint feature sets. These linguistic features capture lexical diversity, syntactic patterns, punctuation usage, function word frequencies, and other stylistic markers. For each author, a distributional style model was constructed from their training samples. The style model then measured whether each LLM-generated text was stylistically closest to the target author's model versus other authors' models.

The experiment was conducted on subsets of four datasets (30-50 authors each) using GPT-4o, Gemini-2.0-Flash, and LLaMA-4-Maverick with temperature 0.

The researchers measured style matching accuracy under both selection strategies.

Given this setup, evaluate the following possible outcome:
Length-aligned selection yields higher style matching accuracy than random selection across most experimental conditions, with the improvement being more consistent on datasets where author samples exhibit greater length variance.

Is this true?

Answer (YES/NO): NO